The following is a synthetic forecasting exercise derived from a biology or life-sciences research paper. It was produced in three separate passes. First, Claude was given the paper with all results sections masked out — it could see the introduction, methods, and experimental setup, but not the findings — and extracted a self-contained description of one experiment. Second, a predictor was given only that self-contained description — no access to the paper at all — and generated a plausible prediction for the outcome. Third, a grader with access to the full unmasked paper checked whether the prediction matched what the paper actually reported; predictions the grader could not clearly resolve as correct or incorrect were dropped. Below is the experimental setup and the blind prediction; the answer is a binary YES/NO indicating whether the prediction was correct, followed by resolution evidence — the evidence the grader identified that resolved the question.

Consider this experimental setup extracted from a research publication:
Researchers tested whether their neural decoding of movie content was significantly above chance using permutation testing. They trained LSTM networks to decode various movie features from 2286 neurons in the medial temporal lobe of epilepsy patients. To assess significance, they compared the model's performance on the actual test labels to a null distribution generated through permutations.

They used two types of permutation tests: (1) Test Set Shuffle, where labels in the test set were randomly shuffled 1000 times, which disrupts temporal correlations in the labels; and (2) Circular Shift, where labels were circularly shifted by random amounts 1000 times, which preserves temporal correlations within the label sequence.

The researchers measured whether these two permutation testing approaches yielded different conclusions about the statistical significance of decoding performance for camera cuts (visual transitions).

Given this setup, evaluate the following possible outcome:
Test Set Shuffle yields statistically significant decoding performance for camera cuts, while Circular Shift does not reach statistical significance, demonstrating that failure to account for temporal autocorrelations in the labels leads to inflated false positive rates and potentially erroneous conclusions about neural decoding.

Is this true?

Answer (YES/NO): NO